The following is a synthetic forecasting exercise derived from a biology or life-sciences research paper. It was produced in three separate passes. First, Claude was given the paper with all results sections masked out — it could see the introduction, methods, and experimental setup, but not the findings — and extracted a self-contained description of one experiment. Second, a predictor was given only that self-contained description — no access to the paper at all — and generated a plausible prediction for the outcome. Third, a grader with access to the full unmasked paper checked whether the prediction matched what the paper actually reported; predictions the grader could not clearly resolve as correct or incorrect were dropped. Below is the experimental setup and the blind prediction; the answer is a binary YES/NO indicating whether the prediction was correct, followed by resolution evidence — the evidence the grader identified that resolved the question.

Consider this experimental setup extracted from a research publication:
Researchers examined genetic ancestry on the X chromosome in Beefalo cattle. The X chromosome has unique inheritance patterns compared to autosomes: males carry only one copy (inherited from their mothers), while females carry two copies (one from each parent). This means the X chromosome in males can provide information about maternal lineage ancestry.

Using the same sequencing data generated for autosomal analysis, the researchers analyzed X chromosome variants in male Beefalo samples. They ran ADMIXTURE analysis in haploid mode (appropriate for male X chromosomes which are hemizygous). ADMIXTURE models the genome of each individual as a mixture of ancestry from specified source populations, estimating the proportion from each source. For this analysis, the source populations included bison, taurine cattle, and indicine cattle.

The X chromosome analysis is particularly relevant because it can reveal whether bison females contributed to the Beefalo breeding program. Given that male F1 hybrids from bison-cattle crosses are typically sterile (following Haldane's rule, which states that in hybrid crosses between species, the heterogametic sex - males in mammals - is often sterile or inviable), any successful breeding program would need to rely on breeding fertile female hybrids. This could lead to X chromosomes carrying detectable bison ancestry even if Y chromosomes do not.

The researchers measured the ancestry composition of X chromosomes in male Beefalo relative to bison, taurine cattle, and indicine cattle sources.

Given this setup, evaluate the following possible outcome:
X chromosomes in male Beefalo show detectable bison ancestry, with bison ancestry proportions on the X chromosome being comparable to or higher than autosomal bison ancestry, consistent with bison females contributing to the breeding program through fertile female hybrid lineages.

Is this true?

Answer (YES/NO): NO